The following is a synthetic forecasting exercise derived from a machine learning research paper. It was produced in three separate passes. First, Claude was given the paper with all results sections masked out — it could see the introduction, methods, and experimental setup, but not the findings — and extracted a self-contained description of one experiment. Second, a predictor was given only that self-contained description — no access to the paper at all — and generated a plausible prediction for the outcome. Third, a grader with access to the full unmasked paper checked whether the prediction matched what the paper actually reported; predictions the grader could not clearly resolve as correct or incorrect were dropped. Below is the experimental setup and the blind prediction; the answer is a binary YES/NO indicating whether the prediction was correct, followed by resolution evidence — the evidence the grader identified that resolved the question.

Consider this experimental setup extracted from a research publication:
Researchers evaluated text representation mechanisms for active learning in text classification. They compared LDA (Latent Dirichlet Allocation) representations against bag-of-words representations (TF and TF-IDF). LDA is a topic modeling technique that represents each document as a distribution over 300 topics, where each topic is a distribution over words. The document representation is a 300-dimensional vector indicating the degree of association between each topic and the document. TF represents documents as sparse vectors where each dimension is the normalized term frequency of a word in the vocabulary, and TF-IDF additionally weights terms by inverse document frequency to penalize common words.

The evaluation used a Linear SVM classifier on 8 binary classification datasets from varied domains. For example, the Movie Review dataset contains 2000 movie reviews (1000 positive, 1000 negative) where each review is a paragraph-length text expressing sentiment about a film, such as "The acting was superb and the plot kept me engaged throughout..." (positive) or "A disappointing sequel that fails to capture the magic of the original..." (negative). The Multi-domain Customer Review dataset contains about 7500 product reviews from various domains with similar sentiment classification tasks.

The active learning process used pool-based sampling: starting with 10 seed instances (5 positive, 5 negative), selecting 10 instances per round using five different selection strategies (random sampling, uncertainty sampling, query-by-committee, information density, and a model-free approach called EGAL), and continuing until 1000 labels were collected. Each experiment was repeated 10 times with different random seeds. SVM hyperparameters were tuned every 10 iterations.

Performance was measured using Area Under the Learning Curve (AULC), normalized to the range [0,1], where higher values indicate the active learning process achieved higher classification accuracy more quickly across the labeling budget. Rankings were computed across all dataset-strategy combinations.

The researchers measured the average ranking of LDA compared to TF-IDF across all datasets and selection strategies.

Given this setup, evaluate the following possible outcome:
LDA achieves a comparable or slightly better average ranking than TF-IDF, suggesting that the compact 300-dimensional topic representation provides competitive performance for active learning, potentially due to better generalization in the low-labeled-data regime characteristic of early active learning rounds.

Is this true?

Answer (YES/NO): NO